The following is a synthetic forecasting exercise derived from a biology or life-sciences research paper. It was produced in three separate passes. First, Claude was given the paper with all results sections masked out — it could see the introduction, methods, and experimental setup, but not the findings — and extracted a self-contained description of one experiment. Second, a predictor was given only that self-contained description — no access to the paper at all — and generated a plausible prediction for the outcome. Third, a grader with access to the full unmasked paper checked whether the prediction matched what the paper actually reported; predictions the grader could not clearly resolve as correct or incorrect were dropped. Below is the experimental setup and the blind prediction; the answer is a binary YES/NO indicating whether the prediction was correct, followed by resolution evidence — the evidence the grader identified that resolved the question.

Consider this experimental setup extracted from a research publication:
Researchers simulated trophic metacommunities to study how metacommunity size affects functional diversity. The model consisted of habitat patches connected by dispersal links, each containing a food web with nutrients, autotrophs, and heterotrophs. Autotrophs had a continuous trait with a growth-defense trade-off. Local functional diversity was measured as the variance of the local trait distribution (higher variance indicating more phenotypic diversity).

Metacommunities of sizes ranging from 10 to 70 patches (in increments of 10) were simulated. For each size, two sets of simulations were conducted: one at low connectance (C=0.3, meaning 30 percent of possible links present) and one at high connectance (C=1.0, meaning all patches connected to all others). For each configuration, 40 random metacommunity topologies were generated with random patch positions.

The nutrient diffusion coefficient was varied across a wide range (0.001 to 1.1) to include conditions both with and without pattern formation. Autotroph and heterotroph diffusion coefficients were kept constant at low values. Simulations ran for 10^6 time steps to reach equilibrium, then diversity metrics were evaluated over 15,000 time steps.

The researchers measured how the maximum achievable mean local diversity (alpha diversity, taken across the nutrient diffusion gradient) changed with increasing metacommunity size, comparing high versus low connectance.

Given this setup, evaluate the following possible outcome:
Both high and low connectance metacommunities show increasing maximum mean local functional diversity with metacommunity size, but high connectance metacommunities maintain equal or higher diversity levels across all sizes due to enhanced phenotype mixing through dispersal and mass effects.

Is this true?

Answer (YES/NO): YES